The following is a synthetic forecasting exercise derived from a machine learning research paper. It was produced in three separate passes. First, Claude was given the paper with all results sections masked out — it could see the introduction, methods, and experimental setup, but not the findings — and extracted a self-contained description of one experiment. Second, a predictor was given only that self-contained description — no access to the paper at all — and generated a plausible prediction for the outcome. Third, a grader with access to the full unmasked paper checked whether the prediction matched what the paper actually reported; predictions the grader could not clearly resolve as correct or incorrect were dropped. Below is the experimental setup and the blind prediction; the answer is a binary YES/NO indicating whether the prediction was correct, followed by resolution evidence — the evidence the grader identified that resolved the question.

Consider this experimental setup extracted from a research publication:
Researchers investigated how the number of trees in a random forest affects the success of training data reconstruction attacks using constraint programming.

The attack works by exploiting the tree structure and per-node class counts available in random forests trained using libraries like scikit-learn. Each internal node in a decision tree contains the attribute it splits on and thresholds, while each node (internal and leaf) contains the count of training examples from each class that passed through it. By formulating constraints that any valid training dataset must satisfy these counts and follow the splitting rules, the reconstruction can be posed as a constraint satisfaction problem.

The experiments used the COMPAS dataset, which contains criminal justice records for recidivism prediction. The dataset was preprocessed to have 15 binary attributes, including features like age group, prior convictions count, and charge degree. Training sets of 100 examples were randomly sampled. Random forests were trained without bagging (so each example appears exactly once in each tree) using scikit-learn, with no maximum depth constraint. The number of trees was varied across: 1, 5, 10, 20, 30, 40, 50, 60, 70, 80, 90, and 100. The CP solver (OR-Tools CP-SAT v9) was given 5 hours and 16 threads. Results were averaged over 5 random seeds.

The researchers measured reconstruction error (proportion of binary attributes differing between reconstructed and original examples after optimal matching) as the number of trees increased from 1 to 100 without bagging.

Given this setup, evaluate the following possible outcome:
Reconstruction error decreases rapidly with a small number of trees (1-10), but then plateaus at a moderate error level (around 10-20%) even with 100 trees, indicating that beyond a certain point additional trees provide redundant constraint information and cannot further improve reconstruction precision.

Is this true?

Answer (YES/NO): NO